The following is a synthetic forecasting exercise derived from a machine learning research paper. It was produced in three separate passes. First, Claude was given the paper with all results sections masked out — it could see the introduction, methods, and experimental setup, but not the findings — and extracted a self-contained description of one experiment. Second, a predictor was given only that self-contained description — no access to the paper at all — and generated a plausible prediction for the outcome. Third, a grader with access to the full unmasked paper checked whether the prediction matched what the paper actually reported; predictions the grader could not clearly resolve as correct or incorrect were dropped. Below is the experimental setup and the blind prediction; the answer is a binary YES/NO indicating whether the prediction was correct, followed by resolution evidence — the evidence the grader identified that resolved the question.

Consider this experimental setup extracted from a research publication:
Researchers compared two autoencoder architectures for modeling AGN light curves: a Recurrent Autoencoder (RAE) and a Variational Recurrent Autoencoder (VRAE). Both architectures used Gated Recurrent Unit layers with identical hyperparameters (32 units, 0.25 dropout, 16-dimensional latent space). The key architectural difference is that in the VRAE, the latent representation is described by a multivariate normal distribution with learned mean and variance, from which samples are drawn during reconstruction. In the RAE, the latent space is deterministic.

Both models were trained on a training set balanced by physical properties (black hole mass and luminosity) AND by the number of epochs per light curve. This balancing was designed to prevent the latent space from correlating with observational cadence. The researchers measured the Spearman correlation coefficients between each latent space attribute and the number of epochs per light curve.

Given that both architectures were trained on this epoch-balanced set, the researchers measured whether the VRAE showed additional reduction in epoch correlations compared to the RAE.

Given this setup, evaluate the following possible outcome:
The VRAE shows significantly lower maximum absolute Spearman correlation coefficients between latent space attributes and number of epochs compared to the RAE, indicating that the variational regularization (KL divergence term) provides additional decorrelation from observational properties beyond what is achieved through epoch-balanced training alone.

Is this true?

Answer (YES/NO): NO